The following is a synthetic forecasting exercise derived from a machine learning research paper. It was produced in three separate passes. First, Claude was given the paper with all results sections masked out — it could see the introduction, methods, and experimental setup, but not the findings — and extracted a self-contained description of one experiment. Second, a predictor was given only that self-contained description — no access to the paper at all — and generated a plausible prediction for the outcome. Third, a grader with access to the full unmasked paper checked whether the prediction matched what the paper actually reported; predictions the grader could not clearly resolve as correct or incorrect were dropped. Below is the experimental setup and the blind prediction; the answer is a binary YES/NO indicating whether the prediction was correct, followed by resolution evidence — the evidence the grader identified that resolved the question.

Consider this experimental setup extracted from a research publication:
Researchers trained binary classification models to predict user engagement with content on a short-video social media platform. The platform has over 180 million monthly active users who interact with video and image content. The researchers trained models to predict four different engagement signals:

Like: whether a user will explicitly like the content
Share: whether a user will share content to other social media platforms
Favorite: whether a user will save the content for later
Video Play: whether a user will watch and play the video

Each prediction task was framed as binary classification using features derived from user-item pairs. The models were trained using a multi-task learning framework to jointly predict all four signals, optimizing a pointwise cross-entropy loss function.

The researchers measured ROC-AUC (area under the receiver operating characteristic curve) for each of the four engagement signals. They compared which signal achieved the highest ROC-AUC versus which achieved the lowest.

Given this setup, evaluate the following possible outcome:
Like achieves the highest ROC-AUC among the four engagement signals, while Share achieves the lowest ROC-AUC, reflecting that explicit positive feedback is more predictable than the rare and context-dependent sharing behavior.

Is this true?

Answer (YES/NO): NO